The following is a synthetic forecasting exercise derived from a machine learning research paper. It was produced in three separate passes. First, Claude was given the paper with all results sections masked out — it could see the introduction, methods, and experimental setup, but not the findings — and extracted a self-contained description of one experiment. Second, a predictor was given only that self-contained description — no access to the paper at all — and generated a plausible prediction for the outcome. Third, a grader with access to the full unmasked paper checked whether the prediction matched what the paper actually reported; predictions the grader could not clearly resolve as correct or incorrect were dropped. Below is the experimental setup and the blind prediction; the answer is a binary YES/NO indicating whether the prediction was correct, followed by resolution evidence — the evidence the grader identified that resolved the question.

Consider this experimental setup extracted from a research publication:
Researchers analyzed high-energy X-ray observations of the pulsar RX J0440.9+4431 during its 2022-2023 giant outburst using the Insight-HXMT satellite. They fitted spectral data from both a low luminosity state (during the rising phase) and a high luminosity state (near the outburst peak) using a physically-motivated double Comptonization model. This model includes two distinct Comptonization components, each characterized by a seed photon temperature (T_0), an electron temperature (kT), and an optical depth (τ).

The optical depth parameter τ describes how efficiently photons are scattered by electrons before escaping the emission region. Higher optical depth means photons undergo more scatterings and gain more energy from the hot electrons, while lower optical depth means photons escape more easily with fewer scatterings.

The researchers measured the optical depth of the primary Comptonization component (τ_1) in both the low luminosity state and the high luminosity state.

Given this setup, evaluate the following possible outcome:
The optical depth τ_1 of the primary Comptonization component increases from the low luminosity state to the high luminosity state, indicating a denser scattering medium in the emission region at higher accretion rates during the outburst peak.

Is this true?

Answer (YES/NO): YES